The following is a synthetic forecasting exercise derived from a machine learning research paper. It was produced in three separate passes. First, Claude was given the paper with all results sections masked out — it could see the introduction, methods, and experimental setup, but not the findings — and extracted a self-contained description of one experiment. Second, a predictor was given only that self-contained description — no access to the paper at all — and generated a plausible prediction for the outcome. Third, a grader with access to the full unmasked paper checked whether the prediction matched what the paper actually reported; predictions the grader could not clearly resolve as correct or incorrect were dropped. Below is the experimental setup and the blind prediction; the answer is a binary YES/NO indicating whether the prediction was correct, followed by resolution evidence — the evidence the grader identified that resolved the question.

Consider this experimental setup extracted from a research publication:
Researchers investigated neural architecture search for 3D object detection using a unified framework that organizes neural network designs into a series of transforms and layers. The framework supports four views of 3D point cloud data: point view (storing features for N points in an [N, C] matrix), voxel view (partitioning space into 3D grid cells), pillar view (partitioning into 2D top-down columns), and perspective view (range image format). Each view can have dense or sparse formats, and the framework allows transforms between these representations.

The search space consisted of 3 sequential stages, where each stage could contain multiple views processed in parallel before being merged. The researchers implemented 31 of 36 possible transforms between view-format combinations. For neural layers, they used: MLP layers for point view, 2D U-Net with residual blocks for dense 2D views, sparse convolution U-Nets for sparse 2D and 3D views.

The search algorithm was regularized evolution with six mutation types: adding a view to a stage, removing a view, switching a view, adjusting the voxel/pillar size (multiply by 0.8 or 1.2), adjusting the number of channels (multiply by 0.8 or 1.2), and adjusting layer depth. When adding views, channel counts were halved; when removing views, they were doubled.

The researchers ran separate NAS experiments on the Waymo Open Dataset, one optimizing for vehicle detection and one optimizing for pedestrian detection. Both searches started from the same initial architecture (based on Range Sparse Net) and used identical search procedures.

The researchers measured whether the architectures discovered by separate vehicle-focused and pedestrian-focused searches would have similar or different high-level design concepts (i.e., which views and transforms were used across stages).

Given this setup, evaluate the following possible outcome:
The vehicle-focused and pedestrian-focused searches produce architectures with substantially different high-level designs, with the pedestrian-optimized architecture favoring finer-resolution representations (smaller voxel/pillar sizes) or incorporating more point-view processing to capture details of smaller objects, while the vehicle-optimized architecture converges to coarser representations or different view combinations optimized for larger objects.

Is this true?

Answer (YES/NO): NO